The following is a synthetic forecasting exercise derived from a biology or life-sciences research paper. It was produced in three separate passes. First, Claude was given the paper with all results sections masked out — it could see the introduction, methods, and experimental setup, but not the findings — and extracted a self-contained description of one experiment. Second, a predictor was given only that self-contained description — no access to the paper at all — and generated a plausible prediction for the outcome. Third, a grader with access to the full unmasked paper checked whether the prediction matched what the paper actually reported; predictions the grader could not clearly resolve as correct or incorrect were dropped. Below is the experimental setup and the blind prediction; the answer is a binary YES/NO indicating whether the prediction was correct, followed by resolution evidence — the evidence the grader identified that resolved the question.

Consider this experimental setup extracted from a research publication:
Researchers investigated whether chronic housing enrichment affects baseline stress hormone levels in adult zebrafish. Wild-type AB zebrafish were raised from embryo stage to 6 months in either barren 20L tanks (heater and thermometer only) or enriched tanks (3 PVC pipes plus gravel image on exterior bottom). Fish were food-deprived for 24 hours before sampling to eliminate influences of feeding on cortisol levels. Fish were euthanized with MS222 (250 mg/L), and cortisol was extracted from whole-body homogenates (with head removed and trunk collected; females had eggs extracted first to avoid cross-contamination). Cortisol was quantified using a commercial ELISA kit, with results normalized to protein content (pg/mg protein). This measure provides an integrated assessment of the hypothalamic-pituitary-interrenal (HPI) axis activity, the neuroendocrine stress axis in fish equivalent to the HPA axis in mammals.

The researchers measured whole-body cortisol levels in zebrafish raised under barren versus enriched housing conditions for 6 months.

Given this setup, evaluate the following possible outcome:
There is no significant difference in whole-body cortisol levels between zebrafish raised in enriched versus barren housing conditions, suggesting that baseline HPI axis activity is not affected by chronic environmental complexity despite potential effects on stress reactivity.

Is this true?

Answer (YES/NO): YES